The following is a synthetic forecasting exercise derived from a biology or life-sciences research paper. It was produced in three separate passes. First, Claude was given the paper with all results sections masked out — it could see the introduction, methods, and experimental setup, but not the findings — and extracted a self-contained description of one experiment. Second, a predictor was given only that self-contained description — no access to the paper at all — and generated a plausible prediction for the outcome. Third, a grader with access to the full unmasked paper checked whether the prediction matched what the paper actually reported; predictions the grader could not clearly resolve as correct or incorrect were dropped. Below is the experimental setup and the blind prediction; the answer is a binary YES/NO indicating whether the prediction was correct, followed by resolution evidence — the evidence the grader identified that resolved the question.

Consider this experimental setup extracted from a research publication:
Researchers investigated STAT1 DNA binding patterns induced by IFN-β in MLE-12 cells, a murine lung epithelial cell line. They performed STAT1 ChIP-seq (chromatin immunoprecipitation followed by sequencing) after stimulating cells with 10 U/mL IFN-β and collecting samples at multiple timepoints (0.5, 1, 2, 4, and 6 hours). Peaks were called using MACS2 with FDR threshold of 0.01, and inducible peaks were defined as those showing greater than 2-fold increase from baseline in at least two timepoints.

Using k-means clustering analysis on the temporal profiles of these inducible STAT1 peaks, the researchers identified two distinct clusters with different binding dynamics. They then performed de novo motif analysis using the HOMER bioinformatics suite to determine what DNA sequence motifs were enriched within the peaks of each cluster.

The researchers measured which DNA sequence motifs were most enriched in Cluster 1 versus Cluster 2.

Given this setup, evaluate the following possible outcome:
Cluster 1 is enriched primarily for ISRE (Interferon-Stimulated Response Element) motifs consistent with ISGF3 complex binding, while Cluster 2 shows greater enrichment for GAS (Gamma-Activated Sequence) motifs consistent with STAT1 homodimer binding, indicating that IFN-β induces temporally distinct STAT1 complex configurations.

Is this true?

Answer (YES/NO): NO